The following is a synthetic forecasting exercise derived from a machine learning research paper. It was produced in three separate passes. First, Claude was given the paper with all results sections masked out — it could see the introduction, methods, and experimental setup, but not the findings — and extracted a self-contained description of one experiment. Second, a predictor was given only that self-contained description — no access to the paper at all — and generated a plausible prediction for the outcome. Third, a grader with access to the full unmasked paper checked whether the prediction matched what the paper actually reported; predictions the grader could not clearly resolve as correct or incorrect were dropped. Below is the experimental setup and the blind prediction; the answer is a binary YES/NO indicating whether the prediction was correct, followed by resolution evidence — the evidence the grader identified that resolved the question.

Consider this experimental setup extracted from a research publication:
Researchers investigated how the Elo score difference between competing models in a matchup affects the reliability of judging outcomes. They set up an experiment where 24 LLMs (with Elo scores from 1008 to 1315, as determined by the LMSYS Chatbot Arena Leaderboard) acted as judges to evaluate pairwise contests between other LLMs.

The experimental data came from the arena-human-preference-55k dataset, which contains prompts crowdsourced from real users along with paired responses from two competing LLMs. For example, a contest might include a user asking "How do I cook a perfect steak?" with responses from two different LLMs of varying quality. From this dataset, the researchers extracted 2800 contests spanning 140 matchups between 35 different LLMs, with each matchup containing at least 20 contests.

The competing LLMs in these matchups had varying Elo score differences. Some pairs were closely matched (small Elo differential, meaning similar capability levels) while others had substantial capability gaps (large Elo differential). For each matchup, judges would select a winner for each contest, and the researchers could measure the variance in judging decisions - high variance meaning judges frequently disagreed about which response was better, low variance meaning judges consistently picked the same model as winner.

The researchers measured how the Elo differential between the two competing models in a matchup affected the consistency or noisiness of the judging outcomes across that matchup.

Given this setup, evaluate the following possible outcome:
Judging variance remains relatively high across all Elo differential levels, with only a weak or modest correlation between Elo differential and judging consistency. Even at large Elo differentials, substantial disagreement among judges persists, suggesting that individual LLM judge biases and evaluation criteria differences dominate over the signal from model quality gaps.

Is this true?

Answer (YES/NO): NO